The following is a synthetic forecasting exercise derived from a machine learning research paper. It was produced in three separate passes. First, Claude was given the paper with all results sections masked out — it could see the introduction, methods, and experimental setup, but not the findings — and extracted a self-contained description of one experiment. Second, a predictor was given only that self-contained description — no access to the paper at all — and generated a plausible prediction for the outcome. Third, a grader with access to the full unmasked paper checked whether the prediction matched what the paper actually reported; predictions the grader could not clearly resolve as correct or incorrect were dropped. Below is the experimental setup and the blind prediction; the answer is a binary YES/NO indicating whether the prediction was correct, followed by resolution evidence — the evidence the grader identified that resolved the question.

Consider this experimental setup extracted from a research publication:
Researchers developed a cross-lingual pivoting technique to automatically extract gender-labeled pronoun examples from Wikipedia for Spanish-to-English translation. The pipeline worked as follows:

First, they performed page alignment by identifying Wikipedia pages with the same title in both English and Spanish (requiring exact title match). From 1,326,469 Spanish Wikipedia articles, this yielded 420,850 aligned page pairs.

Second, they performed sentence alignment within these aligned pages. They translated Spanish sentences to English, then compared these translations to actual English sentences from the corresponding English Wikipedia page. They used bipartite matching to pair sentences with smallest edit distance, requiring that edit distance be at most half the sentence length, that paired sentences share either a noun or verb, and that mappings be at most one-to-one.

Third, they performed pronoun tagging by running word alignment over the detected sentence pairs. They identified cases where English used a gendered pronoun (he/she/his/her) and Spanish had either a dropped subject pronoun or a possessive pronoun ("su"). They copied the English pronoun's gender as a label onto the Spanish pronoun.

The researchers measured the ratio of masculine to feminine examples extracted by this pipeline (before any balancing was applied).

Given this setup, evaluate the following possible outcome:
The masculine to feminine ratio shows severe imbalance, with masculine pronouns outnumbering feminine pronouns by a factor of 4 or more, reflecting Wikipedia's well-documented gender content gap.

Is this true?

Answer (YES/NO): NO